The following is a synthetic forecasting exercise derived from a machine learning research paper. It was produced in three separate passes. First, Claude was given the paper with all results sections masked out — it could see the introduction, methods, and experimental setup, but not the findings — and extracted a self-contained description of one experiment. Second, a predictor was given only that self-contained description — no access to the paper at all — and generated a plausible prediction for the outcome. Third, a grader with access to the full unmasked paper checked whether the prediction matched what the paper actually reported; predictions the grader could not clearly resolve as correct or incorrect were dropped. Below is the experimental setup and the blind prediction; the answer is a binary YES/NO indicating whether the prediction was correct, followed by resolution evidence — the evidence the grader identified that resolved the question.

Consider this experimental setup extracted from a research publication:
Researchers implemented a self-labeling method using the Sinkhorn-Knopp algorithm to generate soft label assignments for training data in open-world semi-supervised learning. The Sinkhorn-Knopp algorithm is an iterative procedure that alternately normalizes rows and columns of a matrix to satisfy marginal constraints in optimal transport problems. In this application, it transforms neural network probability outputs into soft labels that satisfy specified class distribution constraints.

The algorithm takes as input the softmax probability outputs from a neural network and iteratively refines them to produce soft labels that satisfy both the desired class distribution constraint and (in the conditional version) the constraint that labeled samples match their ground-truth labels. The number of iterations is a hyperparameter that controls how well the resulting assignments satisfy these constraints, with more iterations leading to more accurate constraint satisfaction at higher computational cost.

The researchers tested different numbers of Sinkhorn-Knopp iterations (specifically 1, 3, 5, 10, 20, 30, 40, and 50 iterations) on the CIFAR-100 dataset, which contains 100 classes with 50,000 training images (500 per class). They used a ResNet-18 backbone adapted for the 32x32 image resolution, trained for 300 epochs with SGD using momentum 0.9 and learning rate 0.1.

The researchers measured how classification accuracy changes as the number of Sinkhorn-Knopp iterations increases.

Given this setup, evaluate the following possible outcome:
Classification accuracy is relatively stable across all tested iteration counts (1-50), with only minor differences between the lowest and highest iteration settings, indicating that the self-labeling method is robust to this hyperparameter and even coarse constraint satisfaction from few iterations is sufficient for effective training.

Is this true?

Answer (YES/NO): NO